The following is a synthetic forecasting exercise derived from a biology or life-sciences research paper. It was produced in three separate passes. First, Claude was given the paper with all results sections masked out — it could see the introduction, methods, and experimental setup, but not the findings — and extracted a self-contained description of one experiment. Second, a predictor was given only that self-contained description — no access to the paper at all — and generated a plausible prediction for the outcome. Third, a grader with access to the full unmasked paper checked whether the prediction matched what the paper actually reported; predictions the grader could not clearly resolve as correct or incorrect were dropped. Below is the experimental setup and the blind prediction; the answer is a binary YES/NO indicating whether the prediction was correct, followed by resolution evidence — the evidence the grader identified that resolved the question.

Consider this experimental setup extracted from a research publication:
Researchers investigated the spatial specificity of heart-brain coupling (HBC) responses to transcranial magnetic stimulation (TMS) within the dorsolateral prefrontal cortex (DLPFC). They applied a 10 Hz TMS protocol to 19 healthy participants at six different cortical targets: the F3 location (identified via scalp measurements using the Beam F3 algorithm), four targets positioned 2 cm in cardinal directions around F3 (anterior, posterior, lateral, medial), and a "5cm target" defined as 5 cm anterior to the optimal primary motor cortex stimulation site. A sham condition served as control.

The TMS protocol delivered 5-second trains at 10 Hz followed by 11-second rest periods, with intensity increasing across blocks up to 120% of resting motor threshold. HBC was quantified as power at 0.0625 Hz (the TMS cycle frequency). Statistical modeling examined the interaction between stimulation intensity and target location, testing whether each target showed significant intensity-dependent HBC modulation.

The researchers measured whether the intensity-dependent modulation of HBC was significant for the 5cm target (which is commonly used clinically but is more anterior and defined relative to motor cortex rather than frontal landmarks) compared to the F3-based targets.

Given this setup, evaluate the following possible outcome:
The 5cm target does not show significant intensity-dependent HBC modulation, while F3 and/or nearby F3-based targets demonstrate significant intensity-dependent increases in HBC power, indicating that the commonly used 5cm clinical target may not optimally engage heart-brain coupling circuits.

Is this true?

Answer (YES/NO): YES